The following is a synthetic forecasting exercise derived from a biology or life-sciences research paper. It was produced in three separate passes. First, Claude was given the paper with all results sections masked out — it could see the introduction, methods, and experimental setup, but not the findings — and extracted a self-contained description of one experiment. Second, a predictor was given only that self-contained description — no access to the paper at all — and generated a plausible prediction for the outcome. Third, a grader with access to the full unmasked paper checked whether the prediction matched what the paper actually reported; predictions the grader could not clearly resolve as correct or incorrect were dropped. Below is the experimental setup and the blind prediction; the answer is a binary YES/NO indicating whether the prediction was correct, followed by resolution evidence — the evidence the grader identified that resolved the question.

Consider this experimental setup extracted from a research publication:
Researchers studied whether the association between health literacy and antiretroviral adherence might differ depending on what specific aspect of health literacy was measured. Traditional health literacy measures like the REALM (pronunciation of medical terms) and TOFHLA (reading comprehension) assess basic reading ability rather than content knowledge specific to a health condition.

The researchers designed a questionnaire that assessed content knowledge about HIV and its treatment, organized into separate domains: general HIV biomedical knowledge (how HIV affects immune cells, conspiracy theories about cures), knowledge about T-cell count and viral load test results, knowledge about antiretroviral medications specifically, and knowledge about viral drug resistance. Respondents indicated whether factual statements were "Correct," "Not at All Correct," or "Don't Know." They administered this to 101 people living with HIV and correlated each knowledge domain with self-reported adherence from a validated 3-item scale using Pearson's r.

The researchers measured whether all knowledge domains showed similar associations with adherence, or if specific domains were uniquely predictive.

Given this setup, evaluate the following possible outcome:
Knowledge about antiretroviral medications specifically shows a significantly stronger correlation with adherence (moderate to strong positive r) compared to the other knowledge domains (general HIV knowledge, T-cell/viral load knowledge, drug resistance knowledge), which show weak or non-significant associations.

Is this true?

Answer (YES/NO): NO